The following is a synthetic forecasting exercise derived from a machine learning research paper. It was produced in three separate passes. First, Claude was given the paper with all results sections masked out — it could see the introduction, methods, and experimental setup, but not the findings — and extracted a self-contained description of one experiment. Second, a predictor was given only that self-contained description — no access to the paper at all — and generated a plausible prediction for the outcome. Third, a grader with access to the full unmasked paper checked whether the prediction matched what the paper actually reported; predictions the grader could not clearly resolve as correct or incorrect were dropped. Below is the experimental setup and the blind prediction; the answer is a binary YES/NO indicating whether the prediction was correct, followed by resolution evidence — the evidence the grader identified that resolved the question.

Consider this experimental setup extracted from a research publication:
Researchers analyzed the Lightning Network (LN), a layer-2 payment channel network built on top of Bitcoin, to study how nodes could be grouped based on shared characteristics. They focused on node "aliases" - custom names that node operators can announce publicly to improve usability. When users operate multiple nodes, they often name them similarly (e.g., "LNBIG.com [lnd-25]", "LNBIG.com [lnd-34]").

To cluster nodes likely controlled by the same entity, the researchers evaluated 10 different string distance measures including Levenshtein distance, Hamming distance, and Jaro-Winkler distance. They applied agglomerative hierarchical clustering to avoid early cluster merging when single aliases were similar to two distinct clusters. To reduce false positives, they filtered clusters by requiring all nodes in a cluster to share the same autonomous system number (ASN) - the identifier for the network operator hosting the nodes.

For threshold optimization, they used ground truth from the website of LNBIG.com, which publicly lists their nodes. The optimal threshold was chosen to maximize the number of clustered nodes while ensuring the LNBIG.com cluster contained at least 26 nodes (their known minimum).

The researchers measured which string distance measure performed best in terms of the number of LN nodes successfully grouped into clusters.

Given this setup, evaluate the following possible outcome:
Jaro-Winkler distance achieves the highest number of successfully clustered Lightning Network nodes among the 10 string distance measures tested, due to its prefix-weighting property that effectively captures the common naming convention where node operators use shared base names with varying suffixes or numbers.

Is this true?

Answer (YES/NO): NO